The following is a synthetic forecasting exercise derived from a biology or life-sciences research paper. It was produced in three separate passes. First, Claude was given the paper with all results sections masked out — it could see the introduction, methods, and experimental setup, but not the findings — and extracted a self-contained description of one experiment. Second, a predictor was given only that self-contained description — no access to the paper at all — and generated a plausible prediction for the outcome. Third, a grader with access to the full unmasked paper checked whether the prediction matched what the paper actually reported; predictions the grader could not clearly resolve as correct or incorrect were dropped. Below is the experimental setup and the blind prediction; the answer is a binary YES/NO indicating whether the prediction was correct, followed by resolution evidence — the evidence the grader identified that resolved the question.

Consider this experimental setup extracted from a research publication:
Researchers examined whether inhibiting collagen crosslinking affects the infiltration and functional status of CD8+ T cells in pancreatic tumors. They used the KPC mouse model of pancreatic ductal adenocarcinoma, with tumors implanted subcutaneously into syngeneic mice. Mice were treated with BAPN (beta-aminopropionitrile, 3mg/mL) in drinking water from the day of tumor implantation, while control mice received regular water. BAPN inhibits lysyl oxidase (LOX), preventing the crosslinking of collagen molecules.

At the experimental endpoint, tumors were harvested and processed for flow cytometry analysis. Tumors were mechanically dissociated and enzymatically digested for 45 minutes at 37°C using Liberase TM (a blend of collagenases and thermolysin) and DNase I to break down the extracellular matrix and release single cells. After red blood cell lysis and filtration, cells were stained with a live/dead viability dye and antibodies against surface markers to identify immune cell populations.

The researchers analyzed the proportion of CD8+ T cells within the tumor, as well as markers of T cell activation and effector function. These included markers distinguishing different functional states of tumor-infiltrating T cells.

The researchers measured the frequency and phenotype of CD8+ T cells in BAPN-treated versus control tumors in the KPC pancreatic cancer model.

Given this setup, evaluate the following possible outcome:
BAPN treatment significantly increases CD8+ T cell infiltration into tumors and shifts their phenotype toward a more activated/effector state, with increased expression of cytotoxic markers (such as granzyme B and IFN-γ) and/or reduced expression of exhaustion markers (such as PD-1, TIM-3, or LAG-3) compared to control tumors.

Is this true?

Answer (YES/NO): NO